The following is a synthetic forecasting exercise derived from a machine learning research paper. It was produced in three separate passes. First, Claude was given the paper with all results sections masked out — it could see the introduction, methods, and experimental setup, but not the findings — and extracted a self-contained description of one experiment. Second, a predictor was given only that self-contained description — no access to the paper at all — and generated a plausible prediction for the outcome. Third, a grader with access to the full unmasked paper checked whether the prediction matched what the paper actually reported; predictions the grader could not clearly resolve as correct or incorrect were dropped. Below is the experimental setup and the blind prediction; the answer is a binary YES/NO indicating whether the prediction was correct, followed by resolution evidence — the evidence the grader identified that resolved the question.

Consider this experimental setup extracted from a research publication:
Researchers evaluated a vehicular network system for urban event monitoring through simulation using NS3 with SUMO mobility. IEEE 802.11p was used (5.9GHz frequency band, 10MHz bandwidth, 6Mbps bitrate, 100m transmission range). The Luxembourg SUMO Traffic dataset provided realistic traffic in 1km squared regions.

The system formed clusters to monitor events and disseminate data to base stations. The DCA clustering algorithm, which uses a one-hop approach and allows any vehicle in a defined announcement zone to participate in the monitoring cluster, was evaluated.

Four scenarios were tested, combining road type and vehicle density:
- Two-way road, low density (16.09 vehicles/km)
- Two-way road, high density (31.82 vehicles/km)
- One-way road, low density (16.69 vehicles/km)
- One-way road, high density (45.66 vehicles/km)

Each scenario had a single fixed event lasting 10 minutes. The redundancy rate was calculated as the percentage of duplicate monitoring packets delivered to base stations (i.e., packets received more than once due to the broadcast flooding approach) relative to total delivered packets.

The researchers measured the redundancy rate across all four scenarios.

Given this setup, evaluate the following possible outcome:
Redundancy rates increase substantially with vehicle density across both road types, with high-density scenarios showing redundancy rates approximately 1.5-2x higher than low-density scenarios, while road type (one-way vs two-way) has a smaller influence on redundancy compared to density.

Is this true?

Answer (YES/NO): NO